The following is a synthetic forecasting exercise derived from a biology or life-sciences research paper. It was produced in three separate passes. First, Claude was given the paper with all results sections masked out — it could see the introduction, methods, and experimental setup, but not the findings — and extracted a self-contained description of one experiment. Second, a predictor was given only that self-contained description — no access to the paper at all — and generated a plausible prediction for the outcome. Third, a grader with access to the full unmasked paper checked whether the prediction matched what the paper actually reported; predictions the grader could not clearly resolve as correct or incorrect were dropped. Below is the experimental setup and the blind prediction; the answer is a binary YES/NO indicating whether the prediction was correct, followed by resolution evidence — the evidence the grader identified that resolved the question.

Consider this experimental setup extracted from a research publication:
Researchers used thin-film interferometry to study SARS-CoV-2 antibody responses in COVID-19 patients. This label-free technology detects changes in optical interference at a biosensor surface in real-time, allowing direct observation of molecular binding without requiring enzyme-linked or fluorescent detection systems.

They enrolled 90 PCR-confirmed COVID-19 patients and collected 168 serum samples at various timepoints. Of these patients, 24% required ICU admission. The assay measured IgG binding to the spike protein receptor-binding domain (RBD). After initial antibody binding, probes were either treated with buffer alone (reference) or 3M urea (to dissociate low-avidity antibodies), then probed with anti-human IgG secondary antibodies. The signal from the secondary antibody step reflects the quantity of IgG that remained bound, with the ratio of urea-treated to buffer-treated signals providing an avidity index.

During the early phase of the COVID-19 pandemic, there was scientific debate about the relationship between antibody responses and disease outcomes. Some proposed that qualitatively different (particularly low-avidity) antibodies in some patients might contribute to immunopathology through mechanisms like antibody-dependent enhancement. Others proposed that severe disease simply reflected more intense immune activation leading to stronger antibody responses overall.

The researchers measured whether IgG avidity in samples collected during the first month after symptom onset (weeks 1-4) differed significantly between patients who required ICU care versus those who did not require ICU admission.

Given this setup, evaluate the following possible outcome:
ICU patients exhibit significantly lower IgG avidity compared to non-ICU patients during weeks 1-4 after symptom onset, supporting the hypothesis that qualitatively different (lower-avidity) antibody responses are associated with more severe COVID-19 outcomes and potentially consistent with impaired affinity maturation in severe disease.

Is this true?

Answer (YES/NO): NO